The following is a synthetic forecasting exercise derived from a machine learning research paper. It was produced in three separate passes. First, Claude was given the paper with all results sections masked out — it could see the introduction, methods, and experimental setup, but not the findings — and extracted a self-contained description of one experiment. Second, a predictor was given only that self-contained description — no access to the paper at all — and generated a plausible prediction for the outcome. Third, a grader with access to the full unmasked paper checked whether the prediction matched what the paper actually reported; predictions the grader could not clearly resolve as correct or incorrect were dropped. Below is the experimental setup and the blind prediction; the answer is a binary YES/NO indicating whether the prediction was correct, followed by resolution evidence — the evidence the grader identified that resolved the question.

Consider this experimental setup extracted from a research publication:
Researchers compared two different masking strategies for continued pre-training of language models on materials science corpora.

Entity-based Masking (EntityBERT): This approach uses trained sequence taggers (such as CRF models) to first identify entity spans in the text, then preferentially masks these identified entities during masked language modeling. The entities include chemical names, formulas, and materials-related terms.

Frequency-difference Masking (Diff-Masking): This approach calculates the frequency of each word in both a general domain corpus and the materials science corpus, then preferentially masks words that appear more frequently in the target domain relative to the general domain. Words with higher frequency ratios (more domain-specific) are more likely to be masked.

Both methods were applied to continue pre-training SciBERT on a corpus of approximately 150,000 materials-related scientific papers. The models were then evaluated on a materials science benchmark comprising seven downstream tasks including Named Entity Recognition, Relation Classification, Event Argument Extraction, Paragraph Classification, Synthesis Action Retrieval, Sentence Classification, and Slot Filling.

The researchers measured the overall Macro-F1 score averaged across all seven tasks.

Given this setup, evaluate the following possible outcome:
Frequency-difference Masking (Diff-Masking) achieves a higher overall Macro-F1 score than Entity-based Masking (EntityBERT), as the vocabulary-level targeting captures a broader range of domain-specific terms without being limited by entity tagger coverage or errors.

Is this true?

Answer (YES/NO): YES